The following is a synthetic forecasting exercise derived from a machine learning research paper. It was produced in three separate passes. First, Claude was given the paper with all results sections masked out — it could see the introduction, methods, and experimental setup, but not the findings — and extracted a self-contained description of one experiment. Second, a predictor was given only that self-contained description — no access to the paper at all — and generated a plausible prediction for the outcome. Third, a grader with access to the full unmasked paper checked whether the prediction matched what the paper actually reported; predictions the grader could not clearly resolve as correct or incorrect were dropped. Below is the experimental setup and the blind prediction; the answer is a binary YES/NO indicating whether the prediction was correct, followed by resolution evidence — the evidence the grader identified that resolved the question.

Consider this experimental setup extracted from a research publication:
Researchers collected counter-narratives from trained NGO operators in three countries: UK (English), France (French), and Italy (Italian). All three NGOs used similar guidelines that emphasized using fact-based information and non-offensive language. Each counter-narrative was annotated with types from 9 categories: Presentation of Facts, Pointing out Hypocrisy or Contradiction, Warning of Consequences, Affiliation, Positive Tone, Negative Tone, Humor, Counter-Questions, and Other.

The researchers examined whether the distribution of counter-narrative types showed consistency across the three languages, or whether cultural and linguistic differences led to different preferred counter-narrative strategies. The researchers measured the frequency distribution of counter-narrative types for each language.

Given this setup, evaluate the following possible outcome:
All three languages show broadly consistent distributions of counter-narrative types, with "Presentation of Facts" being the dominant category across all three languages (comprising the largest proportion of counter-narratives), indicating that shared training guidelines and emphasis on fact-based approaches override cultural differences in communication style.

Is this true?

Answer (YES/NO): YES